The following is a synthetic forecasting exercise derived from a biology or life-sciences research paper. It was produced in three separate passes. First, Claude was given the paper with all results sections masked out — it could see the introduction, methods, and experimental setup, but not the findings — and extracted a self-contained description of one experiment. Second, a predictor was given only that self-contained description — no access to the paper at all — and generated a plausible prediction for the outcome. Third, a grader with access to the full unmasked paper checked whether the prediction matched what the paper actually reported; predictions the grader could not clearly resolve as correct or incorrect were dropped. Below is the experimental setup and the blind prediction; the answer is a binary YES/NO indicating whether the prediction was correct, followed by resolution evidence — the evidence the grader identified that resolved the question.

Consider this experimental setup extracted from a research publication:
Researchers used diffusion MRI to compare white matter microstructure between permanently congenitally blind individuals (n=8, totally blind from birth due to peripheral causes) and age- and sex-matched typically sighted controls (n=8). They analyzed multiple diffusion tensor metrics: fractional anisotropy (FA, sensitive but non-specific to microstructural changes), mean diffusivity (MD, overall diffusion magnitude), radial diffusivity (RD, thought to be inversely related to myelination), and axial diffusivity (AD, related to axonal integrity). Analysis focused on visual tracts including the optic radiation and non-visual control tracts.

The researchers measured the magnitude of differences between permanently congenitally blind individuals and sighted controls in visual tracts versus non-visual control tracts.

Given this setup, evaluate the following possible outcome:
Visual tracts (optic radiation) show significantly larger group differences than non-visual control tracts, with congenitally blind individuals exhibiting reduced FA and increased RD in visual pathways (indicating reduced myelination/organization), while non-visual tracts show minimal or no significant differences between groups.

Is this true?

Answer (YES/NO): YES